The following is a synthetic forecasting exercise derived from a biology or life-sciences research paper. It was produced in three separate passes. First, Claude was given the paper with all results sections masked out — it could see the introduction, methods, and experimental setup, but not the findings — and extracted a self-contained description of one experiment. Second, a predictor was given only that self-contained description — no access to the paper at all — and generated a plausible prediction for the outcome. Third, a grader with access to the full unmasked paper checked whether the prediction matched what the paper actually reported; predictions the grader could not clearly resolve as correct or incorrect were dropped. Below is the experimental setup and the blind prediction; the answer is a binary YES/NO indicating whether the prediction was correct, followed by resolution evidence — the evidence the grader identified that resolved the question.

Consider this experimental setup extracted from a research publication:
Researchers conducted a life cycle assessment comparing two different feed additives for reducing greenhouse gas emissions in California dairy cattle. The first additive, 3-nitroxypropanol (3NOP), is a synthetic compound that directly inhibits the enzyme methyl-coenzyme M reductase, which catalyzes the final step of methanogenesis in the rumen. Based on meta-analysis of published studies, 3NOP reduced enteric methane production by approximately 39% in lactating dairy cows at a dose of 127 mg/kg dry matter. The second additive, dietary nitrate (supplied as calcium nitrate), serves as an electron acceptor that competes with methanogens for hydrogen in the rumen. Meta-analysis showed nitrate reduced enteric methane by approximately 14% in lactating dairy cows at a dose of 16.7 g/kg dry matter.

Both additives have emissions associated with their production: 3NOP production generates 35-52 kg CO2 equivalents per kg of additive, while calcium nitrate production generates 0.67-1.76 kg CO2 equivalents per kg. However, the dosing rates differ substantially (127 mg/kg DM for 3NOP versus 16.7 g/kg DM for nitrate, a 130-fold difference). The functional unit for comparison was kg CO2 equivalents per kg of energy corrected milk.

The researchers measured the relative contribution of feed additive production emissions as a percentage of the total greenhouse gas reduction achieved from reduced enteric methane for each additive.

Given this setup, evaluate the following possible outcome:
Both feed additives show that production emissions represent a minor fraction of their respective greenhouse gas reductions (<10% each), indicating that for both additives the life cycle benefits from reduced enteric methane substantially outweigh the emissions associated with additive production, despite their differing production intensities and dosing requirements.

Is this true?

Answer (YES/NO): NO